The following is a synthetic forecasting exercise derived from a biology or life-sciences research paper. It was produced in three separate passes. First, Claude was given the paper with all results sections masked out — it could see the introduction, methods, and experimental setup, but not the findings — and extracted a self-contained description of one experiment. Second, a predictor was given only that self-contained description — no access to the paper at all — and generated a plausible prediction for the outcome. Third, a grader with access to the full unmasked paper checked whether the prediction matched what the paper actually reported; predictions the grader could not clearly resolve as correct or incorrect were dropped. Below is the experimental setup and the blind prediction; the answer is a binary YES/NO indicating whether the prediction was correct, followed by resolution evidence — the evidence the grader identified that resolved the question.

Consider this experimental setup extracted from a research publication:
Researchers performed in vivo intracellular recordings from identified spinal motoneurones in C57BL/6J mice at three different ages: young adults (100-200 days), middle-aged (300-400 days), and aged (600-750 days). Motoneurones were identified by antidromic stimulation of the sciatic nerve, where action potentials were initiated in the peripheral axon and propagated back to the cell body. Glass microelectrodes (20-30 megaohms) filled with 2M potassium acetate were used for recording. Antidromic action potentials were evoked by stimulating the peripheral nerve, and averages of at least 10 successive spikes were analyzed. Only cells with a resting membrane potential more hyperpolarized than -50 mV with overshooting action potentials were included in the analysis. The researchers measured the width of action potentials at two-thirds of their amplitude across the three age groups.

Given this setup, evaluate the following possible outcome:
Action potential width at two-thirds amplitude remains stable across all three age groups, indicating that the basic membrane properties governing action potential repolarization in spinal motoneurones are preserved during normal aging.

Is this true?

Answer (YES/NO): NO